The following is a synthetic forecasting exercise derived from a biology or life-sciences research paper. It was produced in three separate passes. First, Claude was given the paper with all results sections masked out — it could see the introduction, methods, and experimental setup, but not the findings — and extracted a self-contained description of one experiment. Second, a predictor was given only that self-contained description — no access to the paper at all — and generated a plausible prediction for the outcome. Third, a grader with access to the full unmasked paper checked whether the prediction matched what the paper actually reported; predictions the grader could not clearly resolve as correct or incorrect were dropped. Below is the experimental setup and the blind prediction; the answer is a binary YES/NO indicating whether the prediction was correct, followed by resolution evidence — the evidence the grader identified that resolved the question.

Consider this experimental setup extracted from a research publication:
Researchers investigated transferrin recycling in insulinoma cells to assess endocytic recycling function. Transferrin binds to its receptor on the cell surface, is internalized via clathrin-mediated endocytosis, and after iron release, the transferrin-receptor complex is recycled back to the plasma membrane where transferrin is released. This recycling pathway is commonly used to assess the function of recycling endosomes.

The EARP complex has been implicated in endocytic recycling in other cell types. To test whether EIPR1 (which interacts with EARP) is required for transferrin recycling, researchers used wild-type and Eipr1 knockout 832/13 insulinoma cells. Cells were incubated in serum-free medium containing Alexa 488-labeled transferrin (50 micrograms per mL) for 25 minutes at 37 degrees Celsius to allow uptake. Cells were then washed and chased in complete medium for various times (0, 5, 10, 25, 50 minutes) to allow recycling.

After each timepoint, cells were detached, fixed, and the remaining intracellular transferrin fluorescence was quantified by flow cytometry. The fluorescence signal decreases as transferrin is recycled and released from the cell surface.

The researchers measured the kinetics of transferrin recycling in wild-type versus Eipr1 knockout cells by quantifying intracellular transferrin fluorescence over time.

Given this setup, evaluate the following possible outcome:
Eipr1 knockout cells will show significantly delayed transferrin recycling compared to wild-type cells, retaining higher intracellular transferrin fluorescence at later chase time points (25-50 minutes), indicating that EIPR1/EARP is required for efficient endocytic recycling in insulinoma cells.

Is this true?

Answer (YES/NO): YES